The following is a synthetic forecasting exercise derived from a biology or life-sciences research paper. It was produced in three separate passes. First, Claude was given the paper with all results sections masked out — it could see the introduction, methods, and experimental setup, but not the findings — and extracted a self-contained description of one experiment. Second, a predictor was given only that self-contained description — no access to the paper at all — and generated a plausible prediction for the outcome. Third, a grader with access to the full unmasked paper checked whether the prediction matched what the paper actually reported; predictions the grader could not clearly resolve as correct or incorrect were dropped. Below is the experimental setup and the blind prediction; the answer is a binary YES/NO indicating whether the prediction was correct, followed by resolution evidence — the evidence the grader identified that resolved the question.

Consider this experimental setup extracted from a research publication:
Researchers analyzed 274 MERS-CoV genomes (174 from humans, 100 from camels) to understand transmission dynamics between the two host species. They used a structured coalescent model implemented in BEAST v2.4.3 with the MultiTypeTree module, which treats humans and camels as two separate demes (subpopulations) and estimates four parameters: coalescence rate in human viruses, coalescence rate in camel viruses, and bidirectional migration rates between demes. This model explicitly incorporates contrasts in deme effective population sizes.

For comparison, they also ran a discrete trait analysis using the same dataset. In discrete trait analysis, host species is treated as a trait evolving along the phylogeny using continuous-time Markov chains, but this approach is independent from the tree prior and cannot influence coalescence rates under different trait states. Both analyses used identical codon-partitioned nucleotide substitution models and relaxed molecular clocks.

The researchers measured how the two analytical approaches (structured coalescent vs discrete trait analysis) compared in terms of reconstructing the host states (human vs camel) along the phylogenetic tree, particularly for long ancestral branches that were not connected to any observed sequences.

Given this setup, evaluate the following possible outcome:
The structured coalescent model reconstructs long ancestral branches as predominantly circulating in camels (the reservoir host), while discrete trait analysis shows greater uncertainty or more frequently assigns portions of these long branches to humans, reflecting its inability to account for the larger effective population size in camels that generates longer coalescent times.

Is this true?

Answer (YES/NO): YES